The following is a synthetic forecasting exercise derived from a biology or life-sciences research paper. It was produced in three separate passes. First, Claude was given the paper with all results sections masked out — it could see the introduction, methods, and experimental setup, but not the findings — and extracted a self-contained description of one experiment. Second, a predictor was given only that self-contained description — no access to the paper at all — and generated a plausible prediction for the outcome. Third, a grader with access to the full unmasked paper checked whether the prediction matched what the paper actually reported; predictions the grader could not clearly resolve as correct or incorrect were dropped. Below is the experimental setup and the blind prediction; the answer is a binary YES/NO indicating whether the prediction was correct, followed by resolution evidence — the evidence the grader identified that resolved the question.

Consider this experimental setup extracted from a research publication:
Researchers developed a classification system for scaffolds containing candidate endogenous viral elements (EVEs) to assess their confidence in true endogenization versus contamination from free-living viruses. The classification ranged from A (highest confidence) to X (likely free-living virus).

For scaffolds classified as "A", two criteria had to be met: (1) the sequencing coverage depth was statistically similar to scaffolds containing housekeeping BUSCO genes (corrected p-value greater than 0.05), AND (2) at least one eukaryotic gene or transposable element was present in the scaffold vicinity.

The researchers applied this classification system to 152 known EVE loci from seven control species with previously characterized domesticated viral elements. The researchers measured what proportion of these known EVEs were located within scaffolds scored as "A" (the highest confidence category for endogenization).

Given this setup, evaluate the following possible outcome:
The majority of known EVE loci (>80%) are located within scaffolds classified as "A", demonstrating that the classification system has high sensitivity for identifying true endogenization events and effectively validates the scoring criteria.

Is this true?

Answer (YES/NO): YES